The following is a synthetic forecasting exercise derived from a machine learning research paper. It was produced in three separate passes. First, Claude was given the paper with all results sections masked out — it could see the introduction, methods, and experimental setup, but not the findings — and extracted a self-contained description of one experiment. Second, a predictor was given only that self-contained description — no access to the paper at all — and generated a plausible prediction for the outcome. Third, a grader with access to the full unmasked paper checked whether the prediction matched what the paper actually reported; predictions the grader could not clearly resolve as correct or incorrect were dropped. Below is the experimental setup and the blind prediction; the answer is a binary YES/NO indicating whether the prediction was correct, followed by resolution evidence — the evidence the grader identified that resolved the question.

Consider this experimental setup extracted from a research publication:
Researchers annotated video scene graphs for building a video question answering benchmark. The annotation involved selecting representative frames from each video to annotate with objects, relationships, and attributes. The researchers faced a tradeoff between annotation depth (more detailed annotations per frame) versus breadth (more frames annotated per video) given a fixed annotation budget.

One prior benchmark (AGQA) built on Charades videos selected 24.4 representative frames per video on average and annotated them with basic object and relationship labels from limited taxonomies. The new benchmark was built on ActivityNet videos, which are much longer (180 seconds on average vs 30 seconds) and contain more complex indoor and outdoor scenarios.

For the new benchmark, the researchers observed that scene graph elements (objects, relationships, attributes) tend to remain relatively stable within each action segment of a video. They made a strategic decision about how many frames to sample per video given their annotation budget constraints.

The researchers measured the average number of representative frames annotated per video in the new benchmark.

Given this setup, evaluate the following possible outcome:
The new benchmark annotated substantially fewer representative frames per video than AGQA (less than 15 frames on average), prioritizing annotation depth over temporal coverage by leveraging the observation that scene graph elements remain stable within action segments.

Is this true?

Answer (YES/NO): YES